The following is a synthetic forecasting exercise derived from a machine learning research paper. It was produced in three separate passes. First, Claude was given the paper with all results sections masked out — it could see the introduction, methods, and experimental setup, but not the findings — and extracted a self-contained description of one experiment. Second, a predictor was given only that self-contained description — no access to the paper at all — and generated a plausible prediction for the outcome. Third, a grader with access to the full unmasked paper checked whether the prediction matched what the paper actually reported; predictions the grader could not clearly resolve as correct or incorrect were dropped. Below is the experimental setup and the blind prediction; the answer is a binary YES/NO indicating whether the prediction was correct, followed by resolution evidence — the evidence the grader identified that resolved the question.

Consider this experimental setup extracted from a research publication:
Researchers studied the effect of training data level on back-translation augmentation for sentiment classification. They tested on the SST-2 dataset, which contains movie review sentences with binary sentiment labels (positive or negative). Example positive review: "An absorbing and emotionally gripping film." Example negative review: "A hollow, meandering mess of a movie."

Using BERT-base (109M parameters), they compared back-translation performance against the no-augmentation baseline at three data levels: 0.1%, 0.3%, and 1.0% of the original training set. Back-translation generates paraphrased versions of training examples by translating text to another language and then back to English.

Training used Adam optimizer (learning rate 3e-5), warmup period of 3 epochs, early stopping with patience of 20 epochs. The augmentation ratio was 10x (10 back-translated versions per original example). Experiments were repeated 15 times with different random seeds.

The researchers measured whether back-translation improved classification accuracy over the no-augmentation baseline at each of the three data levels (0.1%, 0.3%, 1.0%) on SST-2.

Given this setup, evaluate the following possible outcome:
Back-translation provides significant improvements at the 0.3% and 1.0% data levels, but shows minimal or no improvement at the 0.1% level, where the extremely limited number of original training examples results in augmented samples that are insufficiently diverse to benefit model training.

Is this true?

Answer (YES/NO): NO